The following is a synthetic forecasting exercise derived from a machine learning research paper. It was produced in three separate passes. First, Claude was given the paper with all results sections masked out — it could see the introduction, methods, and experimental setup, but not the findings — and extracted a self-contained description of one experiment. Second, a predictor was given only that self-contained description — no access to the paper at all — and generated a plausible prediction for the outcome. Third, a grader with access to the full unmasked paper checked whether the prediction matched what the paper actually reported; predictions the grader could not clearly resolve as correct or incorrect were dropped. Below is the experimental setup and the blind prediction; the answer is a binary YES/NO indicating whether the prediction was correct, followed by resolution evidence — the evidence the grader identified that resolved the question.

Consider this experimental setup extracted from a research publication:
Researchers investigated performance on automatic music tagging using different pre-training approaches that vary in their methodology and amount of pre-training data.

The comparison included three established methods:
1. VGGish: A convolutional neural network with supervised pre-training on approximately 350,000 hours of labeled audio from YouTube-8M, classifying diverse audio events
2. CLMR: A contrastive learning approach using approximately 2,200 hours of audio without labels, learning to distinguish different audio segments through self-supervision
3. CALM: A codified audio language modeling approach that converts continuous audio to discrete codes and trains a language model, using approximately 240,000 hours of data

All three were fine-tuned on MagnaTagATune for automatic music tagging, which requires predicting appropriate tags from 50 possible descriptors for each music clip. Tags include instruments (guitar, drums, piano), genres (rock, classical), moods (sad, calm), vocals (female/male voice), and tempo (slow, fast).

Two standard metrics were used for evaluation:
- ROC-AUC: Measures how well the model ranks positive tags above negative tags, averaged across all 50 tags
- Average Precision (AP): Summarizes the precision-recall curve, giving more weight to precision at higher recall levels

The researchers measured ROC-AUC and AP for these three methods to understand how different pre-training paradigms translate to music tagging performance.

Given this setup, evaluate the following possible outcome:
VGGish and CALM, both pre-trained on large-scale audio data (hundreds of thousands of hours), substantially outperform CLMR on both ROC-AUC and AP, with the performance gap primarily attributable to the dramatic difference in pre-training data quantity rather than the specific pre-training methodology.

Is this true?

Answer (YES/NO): NO